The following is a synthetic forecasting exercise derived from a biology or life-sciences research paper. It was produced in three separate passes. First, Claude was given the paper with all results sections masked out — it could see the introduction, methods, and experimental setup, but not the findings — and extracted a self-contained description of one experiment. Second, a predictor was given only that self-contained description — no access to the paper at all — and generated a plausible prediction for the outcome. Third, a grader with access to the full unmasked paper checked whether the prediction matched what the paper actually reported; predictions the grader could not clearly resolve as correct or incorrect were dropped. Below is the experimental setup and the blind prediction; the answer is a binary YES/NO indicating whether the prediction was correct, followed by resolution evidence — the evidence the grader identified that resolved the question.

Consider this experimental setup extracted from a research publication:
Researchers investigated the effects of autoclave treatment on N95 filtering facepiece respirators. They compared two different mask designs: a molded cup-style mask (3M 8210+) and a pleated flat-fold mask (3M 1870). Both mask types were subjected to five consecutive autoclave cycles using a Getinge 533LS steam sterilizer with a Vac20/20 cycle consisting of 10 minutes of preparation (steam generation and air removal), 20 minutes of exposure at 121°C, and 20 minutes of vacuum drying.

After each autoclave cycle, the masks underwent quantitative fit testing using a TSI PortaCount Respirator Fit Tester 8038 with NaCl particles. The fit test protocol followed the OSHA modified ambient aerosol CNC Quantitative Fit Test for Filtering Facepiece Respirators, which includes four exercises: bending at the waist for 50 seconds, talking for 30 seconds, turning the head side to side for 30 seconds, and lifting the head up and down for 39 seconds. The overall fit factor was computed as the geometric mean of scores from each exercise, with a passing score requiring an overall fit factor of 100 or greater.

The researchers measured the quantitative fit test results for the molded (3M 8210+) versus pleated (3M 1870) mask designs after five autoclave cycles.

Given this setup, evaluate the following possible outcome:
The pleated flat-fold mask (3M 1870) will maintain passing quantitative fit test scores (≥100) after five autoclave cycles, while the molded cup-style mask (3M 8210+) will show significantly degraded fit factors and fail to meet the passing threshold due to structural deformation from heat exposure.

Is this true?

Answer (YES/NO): YES